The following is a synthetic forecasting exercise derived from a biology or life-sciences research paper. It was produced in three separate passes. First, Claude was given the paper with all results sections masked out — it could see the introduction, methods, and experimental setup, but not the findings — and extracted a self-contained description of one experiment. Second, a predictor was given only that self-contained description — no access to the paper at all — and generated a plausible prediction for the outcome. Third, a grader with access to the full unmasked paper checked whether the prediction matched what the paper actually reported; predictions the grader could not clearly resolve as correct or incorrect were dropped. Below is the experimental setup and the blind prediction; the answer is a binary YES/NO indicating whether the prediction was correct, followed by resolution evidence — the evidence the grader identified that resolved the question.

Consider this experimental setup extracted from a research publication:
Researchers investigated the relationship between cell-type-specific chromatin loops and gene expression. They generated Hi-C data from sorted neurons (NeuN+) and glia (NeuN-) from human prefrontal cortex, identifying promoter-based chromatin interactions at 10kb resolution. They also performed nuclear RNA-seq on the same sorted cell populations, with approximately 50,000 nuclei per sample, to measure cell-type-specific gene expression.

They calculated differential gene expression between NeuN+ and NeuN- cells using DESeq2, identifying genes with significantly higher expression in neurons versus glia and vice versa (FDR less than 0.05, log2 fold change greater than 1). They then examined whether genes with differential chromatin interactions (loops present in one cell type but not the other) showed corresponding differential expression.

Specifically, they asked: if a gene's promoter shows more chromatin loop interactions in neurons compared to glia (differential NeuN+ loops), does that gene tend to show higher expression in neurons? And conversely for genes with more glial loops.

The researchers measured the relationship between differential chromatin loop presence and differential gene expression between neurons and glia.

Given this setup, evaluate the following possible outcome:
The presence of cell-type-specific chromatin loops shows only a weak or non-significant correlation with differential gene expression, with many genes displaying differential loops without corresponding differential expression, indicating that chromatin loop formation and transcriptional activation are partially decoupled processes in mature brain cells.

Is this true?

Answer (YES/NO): NO